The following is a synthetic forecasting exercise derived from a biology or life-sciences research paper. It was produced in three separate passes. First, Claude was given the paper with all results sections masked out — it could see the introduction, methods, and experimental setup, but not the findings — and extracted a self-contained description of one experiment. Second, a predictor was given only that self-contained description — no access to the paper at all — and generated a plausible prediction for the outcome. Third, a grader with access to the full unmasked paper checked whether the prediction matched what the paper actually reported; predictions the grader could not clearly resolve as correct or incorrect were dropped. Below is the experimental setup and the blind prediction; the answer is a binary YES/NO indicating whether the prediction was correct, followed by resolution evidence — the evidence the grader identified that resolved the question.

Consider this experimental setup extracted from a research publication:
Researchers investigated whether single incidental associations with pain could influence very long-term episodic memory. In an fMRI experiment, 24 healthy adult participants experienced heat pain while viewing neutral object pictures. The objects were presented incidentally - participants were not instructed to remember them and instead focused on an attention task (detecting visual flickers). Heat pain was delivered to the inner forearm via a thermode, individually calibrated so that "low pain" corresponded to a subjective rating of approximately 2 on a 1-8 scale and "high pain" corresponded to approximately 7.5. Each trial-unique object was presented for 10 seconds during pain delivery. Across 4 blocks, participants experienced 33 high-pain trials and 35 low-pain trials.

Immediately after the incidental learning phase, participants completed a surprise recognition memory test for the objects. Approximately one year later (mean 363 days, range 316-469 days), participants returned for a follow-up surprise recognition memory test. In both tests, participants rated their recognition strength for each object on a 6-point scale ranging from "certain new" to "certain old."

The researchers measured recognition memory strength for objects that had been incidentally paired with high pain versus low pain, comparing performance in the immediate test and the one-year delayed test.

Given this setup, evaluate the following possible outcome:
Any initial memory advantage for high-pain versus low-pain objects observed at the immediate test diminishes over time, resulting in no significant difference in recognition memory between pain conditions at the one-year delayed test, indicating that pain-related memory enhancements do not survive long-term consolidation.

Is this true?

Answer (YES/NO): NO